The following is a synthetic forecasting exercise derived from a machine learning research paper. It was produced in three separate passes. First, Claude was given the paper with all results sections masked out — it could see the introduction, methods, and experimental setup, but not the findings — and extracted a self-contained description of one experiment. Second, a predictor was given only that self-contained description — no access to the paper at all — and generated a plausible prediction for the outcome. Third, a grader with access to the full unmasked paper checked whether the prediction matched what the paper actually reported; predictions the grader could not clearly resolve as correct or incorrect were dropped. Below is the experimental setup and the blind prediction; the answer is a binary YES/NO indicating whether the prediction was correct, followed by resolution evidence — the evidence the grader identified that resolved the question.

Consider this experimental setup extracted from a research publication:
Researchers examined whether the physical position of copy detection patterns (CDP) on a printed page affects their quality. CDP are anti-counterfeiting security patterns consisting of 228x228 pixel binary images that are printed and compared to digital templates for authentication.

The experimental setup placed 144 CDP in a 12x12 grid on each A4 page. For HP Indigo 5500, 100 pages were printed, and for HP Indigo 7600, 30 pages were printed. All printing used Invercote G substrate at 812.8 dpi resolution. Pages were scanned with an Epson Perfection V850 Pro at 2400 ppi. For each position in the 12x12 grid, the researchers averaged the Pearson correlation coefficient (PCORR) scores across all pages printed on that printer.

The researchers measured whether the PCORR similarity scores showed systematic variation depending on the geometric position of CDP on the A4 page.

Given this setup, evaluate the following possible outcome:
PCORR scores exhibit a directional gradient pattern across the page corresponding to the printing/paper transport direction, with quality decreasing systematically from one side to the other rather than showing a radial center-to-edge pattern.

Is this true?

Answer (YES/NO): NO